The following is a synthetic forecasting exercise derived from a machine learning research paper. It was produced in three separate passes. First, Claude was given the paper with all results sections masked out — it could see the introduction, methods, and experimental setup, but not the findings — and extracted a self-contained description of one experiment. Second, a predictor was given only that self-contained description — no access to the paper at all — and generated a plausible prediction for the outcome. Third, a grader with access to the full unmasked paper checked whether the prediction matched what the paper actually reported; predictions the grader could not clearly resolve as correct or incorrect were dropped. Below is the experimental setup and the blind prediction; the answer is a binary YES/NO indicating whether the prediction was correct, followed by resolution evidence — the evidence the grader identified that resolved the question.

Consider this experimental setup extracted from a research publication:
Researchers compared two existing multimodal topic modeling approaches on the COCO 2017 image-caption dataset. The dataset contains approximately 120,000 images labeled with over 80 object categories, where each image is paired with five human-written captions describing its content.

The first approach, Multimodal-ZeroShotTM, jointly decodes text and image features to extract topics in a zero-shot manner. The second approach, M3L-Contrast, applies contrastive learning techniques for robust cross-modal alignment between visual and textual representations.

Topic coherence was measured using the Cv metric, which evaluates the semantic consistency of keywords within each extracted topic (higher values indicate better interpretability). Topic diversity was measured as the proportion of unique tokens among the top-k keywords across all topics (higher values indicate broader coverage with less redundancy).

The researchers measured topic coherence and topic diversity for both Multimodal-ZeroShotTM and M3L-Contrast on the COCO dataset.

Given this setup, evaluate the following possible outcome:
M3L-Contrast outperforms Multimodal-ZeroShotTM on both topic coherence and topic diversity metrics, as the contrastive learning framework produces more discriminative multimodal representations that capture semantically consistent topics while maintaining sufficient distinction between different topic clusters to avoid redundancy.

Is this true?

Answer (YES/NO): NO